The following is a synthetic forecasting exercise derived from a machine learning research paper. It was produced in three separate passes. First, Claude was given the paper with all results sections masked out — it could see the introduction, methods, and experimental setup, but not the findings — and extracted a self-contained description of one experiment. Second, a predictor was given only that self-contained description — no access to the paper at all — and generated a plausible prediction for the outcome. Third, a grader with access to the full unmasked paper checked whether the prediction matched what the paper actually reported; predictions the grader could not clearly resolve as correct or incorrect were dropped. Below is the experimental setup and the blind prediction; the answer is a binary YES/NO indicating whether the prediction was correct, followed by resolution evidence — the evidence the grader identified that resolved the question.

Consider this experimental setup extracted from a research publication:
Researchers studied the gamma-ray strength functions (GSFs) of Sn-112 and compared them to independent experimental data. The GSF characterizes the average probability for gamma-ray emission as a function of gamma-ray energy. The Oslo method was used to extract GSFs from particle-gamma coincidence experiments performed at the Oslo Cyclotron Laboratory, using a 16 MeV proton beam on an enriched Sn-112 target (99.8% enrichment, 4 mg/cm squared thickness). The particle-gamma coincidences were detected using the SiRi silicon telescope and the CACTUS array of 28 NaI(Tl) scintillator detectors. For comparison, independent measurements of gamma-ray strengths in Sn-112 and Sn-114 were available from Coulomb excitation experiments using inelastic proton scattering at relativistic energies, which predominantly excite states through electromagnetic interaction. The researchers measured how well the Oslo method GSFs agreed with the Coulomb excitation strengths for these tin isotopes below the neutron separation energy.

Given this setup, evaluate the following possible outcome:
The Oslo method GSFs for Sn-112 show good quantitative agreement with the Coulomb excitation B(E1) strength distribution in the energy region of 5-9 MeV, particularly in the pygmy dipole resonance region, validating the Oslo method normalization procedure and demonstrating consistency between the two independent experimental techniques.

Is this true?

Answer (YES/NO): NO